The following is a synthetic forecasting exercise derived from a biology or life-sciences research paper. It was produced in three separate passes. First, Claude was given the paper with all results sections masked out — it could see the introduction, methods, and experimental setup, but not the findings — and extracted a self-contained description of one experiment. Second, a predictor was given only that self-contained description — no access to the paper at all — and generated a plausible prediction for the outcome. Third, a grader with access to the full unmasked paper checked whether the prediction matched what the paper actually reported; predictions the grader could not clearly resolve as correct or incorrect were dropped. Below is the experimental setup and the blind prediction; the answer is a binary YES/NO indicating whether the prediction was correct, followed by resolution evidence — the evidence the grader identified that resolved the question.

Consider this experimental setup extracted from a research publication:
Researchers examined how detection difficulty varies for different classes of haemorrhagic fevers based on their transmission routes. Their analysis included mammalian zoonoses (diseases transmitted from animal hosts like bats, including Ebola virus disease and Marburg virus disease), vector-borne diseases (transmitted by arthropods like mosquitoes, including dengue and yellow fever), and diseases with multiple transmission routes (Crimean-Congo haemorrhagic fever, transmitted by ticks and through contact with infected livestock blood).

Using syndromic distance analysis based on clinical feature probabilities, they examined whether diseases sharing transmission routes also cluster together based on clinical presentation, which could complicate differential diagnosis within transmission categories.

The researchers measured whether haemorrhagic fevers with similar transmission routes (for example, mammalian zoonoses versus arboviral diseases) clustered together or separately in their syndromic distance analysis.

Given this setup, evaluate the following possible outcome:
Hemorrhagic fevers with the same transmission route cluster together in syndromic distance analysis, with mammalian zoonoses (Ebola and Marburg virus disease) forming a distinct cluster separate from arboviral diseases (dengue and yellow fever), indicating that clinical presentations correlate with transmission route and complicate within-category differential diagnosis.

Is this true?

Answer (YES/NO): NO